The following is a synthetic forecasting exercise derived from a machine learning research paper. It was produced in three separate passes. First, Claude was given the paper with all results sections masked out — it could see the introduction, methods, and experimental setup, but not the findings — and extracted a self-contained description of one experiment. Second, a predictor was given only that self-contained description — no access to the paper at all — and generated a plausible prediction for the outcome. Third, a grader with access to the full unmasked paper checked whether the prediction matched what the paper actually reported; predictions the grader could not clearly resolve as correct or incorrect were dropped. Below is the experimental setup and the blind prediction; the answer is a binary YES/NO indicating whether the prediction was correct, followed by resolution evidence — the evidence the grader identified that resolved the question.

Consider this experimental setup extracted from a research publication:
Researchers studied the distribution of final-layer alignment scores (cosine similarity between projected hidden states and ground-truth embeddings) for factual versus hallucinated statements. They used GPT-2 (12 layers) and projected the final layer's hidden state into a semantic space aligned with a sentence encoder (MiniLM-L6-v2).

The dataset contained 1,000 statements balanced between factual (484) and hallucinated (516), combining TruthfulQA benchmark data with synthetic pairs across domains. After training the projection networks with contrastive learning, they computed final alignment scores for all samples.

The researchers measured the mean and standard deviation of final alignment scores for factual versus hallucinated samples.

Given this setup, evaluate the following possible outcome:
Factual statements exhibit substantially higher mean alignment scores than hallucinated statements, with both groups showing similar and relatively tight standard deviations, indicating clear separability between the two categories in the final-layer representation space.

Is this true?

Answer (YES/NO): NO